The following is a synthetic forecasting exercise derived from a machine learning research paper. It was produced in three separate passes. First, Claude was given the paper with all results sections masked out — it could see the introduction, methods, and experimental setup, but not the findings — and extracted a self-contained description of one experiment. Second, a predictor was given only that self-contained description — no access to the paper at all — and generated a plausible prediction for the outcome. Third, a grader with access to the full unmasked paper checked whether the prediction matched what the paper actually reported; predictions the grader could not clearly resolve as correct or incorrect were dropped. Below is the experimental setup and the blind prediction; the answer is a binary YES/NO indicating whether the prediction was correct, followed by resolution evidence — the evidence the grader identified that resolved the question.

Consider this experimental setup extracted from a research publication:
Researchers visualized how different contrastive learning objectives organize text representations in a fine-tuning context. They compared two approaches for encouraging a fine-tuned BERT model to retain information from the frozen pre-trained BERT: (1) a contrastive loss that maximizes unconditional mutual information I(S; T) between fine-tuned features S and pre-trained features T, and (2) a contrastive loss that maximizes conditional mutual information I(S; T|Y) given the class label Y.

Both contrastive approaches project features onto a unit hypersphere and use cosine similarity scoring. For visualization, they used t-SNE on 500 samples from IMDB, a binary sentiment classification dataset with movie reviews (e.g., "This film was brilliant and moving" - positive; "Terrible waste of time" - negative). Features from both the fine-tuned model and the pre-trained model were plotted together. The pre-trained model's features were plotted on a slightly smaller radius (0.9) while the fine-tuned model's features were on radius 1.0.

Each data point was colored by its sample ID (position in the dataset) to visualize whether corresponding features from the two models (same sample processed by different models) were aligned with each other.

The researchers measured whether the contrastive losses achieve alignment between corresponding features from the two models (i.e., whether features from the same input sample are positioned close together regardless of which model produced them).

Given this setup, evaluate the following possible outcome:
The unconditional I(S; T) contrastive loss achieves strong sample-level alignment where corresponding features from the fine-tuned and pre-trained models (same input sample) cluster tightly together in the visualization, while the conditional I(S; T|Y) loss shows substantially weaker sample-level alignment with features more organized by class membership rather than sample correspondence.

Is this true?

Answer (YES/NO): NO